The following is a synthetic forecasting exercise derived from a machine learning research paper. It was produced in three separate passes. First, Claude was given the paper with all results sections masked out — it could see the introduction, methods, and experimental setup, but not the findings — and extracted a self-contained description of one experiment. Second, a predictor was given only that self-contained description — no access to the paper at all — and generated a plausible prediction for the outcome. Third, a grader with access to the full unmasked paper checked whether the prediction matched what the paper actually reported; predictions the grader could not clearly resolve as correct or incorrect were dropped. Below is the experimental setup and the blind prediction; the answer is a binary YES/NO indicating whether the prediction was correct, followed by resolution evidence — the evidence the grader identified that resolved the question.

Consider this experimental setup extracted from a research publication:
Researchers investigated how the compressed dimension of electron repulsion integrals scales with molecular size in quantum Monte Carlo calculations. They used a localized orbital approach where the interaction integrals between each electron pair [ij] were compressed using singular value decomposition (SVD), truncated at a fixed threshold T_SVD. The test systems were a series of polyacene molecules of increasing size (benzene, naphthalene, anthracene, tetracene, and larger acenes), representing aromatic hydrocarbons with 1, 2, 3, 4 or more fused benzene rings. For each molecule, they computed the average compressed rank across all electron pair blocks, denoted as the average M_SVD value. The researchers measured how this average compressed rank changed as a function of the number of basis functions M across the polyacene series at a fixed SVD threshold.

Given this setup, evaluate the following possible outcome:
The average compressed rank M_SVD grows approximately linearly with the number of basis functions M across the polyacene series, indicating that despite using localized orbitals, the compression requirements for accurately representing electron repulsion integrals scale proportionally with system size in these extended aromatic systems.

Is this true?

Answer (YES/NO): NO